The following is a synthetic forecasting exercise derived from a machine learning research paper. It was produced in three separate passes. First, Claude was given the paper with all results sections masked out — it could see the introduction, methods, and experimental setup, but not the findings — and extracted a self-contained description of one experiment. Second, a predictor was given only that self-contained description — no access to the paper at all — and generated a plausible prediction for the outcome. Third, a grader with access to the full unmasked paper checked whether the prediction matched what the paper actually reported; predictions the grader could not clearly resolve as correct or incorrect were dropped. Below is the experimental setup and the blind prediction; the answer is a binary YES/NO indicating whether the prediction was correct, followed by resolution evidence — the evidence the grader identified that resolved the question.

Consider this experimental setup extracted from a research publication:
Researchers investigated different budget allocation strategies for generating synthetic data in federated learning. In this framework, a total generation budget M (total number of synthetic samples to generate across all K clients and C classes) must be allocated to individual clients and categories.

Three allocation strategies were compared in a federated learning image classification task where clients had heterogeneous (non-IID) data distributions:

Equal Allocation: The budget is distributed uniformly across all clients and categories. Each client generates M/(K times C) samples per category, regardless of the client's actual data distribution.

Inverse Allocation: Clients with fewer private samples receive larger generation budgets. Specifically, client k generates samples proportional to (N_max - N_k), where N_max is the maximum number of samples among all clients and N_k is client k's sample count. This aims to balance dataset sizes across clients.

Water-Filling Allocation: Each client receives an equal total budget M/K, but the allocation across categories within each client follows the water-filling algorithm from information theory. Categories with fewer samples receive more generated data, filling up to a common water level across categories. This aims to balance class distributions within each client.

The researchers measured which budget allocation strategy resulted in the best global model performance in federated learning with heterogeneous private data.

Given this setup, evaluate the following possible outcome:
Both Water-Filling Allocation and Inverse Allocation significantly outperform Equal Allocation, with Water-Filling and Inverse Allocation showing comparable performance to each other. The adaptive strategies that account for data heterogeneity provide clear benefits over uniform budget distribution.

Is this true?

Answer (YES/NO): NO